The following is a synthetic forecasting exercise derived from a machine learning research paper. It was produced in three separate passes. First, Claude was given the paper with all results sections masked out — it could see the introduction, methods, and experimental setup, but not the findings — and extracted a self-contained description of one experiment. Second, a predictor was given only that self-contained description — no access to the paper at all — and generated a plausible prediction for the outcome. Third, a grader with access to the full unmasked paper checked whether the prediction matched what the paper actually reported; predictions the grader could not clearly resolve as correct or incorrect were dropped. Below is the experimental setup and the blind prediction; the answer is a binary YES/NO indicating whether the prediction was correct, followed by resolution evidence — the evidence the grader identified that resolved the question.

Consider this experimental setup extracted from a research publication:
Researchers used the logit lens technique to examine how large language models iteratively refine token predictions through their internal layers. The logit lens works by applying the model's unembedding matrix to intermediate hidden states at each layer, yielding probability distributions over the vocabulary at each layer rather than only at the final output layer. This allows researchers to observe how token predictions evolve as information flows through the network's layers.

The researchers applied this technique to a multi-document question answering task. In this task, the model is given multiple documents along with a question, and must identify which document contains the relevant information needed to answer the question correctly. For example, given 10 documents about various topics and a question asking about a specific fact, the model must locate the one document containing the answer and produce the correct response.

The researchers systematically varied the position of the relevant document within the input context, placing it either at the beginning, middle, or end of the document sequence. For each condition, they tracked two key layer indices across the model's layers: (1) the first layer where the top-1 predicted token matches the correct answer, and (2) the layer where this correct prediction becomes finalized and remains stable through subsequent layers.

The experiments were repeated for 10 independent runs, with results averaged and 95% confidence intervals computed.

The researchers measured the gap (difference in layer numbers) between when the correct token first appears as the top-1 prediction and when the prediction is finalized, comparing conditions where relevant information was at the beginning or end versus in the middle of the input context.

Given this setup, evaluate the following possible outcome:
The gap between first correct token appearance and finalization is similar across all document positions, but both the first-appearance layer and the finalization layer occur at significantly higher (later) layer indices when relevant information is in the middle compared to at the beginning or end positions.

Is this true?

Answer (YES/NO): NO